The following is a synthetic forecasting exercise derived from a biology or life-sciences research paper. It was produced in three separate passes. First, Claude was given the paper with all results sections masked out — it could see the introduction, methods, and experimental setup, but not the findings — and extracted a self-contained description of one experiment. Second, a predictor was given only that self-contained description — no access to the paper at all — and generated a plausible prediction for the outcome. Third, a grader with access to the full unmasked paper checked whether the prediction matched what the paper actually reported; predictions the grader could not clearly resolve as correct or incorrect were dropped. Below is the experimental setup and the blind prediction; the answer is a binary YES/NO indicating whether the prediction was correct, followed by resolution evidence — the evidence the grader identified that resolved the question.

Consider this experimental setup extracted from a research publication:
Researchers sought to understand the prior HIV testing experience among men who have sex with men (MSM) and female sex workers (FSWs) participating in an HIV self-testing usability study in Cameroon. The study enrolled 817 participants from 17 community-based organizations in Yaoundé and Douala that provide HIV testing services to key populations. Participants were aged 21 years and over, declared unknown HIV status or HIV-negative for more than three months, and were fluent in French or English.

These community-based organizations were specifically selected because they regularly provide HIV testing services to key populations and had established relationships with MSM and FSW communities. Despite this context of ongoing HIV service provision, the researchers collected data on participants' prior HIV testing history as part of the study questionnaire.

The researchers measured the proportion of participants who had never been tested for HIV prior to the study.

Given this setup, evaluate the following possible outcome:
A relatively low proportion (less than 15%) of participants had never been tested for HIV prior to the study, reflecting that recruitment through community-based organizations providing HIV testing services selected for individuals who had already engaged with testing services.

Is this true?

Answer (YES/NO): YES